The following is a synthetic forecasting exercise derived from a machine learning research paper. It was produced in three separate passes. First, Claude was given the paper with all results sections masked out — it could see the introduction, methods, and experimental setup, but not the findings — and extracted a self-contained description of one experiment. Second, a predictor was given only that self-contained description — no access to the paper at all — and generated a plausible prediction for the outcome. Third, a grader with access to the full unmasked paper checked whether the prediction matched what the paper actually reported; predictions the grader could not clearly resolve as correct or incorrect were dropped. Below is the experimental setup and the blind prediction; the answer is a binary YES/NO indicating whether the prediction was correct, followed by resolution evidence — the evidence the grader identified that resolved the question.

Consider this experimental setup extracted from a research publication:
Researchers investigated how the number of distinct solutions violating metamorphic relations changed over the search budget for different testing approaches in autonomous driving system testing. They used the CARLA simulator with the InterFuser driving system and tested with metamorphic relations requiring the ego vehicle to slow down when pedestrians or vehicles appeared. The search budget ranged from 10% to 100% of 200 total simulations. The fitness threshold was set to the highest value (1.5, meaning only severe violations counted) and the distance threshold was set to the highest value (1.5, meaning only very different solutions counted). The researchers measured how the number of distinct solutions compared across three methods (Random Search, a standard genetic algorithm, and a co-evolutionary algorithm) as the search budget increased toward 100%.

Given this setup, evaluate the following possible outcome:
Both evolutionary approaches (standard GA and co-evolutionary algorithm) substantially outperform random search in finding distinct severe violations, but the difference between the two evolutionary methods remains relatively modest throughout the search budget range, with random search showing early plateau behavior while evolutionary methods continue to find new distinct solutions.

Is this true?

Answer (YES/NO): NO